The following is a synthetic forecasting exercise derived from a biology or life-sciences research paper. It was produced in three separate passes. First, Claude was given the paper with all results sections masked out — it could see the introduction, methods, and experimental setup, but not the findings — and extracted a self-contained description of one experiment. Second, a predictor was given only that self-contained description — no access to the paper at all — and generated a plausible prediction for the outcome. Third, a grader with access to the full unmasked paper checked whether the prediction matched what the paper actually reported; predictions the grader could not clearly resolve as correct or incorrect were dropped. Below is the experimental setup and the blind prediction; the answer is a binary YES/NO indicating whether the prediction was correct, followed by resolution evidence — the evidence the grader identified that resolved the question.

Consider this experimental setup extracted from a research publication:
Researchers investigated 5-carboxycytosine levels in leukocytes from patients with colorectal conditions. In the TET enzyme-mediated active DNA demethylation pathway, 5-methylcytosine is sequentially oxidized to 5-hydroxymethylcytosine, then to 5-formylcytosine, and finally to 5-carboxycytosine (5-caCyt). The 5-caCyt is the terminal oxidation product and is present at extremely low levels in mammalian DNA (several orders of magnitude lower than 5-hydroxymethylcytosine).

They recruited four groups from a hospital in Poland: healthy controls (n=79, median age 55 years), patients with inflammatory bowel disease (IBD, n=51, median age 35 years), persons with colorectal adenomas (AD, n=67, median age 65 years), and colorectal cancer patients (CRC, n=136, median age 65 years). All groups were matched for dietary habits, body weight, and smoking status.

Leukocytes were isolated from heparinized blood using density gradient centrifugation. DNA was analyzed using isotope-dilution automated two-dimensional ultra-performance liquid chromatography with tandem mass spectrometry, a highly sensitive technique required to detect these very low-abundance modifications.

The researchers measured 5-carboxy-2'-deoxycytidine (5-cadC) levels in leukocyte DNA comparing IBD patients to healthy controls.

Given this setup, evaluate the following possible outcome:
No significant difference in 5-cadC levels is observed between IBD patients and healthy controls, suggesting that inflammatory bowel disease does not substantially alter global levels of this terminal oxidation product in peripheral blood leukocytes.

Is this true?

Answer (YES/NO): NO